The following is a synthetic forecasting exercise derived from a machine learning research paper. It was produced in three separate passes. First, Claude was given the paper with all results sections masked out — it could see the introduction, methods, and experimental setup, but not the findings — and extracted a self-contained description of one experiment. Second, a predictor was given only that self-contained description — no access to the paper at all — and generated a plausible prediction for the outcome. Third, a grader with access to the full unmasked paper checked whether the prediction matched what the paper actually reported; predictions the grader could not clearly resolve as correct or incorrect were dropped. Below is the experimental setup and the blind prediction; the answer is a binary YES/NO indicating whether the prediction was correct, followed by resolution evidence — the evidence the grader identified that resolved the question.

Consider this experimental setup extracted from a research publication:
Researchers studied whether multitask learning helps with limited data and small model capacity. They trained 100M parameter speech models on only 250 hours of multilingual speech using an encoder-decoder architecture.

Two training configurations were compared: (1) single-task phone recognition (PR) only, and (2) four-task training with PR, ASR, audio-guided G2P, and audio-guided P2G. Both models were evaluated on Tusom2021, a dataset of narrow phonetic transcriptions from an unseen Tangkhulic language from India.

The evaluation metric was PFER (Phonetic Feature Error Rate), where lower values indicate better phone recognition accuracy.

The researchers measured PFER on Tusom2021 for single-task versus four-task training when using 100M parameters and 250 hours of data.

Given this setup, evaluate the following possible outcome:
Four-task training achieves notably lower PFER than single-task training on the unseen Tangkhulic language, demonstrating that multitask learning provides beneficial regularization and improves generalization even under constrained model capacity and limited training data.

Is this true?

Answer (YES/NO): NO